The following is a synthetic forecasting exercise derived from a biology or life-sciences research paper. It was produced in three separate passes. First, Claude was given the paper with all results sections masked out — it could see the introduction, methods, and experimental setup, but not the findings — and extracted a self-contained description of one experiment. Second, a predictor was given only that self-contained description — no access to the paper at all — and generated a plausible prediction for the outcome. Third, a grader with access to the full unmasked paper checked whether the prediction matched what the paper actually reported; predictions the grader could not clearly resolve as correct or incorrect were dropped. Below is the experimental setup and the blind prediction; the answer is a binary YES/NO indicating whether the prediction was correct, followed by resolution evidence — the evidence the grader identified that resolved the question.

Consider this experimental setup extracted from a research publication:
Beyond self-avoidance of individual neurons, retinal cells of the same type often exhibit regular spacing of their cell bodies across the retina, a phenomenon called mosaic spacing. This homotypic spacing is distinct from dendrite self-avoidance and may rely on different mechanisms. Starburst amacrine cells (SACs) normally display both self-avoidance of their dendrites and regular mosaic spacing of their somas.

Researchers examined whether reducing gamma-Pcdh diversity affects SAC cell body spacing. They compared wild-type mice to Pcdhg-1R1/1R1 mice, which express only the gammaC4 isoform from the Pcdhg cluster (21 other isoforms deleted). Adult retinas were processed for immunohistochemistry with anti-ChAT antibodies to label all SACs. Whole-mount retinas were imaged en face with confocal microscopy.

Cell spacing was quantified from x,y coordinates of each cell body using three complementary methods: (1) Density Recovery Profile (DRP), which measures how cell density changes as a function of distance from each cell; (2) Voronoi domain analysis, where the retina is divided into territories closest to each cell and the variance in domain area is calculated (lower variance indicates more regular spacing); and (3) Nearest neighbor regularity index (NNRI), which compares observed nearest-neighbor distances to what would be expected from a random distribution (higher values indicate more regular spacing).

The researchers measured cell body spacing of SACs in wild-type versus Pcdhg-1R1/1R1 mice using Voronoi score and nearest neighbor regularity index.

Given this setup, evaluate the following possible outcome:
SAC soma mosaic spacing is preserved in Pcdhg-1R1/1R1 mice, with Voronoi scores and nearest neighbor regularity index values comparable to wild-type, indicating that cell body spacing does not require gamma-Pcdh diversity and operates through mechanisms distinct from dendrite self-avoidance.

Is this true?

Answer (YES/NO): NO